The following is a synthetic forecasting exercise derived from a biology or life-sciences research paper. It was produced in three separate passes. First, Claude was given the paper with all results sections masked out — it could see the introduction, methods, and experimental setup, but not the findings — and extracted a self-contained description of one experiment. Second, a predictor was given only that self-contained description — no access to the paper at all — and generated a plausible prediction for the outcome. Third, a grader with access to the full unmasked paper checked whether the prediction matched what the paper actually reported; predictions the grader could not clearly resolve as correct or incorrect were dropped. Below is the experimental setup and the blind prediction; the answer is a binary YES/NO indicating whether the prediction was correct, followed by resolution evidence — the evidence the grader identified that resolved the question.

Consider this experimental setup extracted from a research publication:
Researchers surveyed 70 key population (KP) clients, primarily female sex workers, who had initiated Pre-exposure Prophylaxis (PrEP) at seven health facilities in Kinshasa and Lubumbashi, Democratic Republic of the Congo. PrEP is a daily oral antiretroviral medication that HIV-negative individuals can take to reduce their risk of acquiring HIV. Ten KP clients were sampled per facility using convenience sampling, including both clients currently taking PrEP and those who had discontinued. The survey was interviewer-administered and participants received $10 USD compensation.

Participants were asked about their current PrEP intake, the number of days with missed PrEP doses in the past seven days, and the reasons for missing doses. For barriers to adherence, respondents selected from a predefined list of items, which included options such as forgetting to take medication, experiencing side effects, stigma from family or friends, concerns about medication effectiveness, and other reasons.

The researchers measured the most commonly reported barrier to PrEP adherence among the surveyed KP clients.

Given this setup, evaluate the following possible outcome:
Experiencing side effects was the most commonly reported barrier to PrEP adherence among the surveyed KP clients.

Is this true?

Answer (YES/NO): NO